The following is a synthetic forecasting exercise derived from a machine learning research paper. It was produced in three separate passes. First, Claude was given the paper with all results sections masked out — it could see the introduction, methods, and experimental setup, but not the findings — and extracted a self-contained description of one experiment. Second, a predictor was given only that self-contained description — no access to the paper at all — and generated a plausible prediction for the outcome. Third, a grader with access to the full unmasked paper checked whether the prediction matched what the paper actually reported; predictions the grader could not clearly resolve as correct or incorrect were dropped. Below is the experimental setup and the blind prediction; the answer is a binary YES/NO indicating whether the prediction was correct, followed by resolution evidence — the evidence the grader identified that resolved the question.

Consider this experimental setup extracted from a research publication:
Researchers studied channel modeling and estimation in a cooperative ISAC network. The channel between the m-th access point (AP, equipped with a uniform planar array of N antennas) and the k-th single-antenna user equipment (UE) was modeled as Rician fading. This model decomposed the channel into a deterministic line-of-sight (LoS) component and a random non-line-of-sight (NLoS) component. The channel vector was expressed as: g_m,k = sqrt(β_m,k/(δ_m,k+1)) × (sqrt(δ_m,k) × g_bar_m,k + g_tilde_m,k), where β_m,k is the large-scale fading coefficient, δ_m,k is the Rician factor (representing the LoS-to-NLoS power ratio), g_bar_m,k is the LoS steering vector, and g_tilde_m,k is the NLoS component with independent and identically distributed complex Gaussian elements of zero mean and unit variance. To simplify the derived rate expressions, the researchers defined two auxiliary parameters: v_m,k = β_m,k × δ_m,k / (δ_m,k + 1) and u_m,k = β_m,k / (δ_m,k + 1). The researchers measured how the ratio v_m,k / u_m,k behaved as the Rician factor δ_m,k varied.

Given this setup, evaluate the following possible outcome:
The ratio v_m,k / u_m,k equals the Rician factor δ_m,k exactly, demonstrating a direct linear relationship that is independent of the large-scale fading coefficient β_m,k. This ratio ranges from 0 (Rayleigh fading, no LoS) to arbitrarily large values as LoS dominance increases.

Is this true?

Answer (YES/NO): YES